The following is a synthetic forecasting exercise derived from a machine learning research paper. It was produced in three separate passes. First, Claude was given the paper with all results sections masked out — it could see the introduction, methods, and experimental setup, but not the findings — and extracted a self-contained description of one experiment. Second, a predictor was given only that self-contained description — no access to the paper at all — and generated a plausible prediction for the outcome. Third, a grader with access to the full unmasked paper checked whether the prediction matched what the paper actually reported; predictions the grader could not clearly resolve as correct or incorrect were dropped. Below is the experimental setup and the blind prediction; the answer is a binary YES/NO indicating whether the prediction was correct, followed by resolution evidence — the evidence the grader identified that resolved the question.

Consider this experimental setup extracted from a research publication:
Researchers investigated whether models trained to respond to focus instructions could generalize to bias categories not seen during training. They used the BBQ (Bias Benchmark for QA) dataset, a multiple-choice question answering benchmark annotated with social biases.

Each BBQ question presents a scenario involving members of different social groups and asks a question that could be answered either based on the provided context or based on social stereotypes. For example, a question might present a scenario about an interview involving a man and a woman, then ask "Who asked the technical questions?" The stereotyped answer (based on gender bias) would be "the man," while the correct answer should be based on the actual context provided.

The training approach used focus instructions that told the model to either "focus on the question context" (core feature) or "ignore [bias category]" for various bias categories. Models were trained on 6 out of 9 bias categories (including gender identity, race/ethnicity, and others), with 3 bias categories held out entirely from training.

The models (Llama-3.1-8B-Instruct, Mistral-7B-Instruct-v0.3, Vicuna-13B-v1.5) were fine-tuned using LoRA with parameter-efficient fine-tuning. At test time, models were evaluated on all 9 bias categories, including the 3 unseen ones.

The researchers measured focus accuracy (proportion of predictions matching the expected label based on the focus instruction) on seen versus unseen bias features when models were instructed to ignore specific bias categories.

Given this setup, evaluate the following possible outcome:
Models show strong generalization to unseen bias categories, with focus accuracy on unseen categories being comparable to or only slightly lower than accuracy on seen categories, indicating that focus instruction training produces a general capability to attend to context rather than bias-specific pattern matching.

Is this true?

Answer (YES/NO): YES